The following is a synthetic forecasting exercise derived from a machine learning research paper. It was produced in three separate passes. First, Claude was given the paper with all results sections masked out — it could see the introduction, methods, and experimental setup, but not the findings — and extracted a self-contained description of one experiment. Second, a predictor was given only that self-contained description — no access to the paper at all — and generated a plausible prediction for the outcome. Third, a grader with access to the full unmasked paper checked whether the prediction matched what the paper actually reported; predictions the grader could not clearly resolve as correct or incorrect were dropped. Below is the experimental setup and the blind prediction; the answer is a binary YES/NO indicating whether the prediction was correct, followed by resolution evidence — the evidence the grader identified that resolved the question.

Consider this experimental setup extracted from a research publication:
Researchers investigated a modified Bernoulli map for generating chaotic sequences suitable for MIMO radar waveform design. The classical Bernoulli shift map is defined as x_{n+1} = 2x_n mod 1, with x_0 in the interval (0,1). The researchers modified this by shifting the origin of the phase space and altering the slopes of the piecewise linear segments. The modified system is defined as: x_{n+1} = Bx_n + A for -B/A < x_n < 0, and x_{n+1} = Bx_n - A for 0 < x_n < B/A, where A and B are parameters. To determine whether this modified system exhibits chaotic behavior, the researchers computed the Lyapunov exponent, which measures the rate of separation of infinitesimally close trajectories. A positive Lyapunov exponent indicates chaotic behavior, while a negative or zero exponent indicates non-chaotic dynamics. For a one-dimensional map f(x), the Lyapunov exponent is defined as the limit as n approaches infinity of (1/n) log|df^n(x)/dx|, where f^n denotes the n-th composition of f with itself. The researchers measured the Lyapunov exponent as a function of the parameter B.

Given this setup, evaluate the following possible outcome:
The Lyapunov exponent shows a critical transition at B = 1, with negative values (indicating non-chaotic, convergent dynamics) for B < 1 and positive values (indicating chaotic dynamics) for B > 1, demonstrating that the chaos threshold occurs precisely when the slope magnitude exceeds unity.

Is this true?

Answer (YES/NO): YES